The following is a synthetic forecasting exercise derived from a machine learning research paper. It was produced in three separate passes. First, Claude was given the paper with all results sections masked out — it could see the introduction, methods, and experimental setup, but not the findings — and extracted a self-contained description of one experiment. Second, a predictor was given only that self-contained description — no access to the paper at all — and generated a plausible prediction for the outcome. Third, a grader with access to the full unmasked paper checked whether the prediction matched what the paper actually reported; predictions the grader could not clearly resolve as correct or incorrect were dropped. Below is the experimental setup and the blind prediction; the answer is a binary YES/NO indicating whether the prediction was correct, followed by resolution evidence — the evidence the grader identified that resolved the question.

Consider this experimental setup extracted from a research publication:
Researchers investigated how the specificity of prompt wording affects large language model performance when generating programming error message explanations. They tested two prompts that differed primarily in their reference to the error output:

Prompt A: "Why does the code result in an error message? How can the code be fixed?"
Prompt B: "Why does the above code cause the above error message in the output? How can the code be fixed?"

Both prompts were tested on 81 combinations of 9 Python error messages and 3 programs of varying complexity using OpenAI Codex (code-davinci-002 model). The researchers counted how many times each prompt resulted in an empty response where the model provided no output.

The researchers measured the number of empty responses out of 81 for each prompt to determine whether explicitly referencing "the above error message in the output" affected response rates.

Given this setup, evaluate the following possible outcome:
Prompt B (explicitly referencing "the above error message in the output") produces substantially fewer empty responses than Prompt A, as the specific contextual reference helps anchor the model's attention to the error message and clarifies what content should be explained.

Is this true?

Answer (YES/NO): NO